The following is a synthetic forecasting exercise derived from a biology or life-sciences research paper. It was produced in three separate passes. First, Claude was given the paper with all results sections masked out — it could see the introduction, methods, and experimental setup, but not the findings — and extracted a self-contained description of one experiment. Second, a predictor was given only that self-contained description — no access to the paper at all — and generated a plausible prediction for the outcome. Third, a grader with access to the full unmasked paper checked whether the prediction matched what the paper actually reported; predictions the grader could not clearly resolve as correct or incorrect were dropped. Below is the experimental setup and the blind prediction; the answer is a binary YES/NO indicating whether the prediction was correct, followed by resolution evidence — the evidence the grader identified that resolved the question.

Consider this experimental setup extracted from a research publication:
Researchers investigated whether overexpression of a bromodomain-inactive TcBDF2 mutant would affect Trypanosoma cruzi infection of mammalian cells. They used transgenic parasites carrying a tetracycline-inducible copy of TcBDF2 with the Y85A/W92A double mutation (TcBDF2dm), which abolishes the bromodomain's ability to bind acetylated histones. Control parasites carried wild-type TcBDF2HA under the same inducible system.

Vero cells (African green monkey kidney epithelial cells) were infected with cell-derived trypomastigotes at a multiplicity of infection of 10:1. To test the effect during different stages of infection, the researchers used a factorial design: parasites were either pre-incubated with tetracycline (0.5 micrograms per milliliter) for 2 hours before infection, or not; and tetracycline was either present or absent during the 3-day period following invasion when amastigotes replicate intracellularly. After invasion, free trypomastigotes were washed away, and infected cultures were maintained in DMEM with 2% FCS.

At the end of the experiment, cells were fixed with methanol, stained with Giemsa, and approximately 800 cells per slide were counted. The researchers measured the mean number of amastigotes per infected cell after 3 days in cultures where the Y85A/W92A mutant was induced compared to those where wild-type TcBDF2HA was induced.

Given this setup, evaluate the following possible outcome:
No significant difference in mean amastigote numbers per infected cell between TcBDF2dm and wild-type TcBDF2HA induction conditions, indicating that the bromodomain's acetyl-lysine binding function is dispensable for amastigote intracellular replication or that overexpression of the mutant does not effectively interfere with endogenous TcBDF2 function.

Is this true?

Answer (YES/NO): NO